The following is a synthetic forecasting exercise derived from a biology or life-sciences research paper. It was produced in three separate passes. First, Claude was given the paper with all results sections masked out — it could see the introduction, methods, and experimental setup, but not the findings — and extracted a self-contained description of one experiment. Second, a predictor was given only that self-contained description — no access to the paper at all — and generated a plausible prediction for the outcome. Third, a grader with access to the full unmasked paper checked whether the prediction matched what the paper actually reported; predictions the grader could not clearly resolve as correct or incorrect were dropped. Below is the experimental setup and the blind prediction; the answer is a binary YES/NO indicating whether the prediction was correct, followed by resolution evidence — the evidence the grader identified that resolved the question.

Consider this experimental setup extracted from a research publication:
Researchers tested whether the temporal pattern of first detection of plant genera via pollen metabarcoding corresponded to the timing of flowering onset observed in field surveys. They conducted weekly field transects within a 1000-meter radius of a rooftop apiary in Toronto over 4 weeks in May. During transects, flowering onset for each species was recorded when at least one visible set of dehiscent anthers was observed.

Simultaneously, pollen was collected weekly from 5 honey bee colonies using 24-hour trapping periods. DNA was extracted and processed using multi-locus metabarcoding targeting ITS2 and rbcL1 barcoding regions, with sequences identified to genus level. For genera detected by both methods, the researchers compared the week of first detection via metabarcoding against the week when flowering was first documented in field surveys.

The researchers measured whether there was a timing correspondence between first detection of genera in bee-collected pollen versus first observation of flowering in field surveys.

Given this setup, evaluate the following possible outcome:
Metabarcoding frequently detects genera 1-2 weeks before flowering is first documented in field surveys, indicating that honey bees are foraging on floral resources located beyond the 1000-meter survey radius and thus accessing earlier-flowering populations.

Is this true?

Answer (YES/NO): NO